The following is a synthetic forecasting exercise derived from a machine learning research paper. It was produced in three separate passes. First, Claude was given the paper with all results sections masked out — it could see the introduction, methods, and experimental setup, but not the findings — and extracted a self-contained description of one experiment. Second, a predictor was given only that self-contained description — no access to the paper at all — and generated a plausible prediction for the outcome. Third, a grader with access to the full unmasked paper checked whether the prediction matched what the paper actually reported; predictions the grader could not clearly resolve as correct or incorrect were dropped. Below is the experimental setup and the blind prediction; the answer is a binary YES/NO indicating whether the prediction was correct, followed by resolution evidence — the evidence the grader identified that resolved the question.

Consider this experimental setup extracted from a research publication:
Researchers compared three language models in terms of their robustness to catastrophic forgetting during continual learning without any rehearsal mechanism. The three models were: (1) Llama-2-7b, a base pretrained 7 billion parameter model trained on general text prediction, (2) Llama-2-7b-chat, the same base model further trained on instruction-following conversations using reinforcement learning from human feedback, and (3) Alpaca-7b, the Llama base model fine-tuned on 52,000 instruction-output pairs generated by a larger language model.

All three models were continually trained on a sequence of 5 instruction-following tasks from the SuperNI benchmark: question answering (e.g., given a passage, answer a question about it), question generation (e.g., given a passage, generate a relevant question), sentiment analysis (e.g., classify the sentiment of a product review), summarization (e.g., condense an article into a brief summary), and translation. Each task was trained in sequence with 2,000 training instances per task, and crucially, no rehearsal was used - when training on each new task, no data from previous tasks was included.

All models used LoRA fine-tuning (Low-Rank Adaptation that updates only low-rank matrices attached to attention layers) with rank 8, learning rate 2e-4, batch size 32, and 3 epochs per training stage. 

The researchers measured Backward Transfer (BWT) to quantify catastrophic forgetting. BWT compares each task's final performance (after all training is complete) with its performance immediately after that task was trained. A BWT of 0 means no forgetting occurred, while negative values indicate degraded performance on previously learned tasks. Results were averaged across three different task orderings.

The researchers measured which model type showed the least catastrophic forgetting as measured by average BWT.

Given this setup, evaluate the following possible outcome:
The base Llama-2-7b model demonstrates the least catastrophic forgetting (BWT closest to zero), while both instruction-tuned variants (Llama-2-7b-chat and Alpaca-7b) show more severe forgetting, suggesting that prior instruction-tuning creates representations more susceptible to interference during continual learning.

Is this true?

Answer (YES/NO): NO